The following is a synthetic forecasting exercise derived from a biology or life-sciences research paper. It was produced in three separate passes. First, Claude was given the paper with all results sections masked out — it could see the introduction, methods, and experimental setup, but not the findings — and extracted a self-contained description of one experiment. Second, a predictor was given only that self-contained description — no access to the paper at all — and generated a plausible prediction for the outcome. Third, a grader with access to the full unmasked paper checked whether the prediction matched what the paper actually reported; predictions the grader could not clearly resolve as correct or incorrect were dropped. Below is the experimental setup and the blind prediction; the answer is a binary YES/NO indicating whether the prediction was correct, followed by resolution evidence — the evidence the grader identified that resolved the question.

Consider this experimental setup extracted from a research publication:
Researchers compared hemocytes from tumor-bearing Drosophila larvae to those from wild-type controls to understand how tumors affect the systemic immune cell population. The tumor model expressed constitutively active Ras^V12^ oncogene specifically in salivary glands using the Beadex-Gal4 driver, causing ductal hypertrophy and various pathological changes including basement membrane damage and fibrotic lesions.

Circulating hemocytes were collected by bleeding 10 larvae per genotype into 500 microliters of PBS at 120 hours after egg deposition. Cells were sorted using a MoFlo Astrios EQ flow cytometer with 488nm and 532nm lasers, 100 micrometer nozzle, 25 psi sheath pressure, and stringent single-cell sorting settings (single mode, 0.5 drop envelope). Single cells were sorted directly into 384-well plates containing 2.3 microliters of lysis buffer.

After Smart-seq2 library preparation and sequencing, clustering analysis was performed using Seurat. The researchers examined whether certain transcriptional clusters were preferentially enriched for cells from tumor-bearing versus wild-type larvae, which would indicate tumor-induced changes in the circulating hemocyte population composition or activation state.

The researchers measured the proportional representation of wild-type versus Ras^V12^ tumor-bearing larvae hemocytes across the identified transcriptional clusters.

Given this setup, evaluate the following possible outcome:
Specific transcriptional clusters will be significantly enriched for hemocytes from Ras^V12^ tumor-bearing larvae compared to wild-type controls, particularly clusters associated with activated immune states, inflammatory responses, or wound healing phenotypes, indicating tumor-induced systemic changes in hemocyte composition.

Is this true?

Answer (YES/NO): NO